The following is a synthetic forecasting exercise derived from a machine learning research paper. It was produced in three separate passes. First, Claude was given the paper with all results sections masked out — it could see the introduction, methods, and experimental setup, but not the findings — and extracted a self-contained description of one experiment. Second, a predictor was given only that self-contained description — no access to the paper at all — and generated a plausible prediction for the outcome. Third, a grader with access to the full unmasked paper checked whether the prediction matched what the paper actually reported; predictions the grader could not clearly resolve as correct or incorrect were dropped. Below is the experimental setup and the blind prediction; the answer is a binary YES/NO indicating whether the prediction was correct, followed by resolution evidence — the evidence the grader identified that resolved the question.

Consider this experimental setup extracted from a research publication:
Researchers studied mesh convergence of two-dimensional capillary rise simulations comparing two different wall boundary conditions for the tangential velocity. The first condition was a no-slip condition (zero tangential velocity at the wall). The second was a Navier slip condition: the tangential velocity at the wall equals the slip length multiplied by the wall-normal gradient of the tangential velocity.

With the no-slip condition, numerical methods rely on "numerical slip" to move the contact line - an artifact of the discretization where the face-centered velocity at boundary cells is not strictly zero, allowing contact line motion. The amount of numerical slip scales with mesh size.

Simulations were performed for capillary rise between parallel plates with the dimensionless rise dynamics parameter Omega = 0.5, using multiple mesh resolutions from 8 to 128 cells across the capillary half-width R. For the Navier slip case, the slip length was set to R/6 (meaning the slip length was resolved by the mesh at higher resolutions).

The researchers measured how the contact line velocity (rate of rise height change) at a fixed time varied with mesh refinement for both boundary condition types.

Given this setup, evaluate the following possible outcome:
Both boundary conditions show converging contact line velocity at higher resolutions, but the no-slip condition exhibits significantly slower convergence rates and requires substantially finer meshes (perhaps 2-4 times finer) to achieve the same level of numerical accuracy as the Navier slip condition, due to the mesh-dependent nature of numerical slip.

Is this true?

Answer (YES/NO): NO